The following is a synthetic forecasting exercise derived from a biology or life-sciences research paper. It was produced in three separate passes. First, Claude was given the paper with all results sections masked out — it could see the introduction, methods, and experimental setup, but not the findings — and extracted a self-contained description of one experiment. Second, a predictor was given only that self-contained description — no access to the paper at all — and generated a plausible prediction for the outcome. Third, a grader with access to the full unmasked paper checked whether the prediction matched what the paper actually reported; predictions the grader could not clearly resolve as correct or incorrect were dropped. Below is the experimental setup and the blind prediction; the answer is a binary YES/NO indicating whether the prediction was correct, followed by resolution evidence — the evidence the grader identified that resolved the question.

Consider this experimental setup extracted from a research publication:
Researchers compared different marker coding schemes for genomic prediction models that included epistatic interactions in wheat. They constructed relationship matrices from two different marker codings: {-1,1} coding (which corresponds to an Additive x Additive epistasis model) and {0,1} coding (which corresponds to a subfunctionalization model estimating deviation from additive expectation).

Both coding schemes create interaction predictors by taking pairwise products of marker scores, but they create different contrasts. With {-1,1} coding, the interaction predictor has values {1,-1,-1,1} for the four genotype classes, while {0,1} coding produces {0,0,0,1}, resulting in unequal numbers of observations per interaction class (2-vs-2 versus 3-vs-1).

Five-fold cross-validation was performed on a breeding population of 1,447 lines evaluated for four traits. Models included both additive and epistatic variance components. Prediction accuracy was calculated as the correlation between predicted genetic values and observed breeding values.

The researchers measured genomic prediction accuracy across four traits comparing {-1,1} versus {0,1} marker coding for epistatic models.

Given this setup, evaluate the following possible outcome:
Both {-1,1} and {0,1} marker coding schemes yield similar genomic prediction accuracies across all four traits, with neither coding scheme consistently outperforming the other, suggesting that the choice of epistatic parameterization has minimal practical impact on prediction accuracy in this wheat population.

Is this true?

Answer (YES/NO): NO